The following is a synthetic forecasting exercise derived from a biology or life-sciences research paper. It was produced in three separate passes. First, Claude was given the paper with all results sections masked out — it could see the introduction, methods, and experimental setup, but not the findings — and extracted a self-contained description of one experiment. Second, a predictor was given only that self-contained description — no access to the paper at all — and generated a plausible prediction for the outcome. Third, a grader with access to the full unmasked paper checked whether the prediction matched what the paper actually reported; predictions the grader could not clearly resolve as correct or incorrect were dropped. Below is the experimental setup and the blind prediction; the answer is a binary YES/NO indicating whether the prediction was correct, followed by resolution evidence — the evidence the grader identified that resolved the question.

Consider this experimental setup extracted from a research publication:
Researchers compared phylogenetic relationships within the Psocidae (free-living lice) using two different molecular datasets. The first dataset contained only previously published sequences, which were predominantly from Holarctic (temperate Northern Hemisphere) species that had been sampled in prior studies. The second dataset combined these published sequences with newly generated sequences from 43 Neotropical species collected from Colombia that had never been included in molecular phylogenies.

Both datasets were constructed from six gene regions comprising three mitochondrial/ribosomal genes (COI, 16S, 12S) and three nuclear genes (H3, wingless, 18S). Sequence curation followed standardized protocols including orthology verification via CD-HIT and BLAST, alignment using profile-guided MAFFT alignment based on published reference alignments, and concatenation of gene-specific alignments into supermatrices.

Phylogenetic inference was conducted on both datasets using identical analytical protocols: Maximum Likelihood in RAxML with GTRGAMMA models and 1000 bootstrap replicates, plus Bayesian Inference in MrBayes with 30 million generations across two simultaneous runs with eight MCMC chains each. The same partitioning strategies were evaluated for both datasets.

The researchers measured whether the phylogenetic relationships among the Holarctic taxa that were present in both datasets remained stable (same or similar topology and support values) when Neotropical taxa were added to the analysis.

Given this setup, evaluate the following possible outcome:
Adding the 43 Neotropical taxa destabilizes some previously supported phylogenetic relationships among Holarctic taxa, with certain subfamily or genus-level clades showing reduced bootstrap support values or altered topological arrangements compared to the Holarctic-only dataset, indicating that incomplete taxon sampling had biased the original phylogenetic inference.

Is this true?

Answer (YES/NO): YES